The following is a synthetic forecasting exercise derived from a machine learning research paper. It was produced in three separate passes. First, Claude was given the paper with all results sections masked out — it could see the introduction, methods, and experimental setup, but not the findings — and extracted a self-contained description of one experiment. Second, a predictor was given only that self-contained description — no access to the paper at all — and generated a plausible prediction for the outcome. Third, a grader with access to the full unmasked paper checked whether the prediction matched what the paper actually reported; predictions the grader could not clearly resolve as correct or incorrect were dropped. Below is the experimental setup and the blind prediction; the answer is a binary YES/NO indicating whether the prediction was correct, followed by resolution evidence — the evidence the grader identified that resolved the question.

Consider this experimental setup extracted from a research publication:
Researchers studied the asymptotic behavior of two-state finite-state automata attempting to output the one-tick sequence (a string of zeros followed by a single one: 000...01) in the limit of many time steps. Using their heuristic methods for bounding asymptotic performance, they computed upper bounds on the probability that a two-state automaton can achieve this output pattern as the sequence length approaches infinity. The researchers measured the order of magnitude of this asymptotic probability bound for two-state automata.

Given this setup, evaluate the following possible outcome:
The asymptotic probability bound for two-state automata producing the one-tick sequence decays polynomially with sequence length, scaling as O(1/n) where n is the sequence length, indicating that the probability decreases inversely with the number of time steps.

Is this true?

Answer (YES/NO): YES